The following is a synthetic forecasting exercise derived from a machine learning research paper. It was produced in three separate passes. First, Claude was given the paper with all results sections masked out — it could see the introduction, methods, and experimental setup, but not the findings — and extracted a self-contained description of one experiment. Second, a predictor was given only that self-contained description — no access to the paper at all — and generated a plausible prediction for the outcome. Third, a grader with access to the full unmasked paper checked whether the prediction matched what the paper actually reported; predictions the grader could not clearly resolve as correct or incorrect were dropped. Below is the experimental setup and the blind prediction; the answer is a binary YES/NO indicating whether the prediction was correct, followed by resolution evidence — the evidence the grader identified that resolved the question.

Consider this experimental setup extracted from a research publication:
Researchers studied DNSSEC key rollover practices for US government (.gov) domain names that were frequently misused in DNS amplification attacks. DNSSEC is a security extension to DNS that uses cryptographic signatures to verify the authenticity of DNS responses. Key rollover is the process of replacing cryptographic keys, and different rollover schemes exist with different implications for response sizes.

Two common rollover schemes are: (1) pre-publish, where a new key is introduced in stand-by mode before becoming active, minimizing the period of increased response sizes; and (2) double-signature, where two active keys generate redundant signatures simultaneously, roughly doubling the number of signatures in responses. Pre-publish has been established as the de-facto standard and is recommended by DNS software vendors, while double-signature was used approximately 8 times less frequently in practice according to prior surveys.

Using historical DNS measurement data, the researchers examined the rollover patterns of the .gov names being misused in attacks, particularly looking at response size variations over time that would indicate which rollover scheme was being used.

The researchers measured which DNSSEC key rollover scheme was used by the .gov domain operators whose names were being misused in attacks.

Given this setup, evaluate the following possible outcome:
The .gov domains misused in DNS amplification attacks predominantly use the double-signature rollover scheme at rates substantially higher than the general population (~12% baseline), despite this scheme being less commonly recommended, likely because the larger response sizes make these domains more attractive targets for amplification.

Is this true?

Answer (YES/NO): YES